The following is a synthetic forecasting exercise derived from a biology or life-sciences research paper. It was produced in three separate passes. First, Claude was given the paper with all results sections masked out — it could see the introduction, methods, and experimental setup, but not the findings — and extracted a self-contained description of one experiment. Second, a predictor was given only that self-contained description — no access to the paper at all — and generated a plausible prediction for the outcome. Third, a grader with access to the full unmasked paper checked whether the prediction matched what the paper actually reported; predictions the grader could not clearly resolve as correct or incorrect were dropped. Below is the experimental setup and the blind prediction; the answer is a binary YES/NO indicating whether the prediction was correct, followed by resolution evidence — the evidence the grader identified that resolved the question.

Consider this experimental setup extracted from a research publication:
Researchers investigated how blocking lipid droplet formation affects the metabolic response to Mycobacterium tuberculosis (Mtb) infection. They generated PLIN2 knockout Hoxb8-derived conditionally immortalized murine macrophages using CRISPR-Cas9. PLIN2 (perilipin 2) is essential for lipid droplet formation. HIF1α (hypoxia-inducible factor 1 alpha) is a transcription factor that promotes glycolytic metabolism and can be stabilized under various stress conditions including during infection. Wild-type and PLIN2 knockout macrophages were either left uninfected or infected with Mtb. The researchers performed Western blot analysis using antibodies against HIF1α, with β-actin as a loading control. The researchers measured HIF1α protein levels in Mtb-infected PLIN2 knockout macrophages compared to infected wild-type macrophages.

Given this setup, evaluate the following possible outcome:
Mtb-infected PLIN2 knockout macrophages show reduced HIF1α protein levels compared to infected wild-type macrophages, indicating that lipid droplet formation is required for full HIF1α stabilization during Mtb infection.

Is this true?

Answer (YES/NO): NO